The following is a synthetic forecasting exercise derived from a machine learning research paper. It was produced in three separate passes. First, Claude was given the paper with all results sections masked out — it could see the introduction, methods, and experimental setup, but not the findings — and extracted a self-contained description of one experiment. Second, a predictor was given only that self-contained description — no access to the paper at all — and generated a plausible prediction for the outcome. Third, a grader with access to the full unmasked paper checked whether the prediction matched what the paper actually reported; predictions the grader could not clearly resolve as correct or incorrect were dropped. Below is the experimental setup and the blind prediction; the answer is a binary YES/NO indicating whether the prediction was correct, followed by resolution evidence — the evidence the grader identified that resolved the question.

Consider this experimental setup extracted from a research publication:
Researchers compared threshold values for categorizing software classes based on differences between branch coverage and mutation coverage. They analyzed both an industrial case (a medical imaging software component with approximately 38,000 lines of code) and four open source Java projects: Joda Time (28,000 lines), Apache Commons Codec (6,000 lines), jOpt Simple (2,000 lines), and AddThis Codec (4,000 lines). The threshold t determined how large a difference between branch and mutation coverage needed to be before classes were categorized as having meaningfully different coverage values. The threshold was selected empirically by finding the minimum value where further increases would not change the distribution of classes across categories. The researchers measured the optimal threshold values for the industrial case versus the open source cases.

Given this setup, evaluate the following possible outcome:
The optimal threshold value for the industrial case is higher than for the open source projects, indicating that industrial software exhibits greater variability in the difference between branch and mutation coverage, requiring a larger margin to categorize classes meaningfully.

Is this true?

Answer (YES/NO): YES